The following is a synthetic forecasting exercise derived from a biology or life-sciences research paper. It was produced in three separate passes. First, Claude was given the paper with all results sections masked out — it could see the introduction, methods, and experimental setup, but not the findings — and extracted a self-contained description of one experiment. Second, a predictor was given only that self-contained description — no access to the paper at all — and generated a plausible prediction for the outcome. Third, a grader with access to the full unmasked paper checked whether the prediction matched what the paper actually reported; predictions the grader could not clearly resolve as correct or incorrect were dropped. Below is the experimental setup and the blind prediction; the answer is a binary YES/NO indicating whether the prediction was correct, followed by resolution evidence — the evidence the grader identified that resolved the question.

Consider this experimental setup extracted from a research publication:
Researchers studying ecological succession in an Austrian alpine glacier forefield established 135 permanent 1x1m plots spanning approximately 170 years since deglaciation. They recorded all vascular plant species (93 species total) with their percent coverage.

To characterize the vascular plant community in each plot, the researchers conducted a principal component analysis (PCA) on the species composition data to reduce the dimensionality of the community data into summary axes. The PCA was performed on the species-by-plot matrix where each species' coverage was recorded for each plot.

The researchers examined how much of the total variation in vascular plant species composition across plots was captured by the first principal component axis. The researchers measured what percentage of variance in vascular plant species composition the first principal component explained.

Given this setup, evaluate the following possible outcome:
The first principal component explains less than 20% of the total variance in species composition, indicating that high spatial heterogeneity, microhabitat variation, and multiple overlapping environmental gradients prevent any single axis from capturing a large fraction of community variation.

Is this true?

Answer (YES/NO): YES